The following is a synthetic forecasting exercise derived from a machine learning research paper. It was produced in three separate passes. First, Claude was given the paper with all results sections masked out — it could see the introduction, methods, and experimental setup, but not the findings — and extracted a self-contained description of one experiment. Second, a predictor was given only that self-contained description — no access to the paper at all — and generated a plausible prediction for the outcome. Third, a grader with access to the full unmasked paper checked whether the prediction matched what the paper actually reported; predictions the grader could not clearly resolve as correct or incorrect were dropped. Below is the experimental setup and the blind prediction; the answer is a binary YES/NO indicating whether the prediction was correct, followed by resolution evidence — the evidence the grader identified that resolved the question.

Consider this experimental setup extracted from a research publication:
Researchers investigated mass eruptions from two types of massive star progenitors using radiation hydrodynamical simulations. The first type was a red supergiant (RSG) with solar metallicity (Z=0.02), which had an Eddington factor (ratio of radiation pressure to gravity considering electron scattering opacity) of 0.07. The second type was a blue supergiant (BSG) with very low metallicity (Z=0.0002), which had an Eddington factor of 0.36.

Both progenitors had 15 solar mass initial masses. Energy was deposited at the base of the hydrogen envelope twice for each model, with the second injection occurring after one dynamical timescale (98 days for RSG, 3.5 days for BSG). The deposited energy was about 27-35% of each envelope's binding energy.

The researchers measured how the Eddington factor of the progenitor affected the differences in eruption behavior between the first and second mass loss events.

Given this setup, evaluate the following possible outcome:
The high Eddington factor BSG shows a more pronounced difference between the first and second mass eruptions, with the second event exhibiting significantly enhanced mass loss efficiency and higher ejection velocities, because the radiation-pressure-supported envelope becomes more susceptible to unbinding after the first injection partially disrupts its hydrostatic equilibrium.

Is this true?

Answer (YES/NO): NO